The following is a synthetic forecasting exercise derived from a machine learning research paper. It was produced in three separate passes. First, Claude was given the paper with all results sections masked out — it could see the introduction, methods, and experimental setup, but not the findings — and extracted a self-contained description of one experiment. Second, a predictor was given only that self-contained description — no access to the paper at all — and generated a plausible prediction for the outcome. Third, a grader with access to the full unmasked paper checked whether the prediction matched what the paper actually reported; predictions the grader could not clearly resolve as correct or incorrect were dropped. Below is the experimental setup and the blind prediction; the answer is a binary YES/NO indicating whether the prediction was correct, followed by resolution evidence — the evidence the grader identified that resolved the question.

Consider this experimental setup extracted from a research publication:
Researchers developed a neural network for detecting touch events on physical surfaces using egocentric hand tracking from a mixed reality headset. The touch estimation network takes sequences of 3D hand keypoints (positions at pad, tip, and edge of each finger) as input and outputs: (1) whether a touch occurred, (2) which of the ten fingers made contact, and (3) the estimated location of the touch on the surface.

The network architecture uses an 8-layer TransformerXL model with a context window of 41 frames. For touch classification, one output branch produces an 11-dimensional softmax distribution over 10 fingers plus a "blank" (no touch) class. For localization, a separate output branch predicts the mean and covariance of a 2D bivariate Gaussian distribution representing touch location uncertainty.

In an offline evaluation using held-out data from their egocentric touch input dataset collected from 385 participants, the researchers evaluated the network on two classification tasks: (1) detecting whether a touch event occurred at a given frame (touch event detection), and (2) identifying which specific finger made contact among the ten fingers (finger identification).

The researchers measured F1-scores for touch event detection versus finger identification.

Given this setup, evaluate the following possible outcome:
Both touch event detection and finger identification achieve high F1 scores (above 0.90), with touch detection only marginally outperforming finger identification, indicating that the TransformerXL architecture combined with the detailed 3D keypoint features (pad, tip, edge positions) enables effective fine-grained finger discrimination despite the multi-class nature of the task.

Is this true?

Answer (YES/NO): YES